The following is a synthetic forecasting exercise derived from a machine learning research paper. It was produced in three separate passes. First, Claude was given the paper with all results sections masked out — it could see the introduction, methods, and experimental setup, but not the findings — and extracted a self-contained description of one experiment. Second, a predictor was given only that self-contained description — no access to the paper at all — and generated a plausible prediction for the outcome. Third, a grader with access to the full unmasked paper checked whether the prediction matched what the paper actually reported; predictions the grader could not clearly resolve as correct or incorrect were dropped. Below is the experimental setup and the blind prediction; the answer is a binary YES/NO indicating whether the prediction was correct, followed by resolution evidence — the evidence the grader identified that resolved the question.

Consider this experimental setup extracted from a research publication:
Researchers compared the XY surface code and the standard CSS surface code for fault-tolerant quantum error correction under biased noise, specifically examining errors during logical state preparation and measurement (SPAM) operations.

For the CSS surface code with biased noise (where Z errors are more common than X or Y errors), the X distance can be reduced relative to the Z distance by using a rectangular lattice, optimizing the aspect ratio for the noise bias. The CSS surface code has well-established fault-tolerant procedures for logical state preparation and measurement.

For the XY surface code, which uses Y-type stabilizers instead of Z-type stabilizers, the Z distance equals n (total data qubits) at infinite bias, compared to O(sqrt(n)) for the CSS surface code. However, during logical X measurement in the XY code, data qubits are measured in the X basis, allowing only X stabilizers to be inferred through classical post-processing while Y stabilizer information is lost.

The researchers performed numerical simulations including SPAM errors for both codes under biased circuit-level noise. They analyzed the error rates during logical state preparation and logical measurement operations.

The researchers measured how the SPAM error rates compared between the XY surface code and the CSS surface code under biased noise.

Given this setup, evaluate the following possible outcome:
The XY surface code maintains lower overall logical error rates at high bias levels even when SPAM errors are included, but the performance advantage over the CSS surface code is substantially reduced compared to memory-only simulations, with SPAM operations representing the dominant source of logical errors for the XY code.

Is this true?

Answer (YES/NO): NO